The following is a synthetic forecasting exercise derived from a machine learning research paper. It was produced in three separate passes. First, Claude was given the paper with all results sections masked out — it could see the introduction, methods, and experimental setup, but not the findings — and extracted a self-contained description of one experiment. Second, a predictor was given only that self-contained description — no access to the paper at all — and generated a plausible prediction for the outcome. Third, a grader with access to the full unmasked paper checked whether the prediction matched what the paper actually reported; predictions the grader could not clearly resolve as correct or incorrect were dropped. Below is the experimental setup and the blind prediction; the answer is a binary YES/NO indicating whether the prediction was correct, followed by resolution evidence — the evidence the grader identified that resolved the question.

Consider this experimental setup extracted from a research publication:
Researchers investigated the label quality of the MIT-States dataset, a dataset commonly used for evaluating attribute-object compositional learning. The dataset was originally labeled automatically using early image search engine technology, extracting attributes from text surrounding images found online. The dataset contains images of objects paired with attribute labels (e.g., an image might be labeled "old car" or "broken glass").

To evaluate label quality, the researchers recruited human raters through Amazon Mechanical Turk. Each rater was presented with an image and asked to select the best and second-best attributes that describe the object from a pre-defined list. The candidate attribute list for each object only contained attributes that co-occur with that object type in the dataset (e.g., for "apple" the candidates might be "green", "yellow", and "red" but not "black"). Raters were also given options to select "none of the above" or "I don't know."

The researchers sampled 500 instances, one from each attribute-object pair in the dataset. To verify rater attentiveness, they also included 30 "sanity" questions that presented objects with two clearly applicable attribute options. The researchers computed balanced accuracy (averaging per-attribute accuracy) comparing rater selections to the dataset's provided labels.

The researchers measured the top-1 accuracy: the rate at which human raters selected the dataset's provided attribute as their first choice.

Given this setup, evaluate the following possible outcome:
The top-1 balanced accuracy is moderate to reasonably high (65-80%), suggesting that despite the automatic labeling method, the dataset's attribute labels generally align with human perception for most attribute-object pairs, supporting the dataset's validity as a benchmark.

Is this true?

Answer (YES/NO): NO